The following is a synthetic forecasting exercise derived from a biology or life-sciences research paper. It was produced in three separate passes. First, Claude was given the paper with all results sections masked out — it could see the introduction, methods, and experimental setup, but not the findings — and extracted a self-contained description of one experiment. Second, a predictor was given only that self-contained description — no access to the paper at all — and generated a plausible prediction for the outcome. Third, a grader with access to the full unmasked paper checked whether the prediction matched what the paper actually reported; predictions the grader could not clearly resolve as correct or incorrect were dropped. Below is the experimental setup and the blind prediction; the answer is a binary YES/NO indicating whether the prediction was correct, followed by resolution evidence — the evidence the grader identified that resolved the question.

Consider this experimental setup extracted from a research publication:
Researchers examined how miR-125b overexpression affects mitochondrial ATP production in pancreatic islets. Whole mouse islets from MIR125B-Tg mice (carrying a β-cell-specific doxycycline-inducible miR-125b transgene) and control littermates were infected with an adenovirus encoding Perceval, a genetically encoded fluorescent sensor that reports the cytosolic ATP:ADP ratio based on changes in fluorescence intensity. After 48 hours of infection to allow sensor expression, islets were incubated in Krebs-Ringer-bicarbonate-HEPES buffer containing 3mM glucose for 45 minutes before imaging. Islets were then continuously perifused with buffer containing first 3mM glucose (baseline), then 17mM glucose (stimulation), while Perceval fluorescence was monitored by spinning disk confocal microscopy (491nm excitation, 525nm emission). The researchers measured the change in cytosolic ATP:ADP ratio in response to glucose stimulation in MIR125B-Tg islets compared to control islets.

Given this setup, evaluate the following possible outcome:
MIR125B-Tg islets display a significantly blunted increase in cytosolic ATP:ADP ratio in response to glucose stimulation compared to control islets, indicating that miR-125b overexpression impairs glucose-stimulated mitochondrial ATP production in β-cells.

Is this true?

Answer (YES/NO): NO